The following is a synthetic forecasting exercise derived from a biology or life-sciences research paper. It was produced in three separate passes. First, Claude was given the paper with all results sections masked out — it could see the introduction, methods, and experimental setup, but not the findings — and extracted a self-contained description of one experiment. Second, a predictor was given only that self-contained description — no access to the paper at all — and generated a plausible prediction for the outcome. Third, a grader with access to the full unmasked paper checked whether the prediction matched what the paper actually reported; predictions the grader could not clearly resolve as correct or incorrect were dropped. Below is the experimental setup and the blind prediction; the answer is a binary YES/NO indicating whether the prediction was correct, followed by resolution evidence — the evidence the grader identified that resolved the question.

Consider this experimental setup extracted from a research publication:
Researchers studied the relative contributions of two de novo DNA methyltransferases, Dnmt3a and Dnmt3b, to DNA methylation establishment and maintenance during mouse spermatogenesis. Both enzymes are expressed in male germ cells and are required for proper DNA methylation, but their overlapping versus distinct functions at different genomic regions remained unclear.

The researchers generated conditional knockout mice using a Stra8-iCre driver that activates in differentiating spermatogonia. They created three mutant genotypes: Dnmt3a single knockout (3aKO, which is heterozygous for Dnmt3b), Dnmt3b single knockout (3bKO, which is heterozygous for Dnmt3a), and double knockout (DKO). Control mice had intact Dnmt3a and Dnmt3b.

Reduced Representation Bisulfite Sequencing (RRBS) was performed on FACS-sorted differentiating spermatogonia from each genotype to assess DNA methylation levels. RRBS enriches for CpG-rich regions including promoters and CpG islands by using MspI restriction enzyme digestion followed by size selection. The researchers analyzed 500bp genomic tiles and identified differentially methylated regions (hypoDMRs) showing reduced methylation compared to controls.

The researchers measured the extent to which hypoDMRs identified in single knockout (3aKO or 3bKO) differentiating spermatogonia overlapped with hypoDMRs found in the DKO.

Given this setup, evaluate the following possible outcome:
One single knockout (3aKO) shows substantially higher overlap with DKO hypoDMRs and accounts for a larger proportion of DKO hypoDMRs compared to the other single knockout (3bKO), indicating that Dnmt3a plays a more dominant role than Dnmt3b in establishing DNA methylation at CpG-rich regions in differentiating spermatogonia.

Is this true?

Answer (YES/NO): NO